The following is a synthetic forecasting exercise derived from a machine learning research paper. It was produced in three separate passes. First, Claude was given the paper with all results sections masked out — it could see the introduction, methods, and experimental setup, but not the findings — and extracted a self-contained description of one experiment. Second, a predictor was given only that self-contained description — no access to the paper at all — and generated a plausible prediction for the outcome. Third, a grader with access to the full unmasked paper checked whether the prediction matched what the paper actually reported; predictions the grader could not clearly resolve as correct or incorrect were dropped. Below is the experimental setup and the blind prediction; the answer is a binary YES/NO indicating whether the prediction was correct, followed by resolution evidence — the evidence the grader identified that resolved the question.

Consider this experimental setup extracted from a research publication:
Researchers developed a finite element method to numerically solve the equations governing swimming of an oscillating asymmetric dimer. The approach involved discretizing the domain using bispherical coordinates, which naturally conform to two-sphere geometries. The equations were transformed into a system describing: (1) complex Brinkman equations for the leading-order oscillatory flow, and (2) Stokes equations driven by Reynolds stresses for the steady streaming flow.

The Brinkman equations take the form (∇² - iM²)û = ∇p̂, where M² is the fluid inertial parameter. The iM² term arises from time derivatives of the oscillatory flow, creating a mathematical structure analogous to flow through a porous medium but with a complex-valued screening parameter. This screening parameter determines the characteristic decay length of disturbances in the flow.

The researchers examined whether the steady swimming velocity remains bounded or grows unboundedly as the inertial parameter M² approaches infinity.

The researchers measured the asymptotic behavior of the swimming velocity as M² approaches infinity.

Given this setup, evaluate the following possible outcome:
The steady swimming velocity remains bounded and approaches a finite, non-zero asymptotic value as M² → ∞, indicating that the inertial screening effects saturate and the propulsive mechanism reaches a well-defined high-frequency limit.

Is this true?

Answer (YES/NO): YES